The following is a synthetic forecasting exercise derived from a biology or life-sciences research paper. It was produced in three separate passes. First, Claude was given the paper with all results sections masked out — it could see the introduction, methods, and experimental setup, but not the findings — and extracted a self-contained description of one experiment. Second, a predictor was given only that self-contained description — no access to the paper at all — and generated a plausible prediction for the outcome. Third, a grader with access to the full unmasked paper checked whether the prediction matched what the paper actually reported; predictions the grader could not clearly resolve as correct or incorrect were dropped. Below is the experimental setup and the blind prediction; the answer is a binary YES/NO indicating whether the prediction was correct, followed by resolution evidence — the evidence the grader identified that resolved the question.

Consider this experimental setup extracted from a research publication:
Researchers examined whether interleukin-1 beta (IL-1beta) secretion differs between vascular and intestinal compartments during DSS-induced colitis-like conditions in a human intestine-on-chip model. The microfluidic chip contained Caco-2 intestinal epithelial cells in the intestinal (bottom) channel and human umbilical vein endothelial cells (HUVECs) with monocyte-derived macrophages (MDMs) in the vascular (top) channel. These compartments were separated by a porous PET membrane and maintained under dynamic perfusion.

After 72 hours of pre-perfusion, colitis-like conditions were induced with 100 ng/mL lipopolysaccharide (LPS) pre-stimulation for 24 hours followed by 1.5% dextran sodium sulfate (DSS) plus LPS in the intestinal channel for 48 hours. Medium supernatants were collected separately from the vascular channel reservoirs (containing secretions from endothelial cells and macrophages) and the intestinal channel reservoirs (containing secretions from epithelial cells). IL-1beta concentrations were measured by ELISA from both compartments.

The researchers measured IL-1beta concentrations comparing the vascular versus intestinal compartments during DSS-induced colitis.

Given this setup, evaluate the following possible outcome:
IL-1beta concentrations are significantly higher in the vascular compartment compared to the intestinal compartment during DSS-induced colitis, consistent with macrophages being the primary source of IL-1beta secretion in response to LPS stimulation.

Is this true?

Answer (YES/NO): NO